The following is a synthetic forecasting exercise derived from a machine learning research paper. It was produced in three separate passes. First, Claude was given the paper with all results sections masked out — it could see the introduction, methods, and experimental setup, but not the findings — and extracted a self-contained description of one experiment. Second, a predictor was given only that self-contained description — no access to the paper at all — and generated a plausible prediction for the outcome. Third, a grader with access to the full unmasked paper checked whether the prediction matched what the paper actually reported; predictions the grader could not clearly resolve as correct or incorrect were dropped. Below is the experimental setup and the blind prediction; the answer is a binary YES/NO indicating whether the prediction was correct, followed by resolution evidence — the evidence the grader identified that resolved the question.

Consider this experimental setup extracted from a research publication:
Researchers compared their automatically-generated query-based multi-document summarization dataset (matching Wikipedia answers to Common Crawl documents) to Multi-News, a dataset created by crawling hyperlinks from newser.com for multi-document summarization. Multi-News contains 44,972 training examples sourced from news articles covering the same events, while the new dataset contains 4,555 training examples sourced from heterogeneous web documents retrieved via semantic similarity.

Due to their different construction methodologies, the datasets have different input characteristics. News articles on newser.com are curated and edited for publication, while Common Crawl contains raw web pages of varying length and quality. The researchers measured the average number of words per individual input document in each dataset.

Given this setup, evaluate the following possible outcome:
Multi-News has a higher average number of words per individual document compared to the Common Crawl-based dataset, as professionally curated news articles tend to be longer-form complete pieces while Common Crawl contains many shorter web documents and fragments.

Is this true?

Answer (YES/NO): NO